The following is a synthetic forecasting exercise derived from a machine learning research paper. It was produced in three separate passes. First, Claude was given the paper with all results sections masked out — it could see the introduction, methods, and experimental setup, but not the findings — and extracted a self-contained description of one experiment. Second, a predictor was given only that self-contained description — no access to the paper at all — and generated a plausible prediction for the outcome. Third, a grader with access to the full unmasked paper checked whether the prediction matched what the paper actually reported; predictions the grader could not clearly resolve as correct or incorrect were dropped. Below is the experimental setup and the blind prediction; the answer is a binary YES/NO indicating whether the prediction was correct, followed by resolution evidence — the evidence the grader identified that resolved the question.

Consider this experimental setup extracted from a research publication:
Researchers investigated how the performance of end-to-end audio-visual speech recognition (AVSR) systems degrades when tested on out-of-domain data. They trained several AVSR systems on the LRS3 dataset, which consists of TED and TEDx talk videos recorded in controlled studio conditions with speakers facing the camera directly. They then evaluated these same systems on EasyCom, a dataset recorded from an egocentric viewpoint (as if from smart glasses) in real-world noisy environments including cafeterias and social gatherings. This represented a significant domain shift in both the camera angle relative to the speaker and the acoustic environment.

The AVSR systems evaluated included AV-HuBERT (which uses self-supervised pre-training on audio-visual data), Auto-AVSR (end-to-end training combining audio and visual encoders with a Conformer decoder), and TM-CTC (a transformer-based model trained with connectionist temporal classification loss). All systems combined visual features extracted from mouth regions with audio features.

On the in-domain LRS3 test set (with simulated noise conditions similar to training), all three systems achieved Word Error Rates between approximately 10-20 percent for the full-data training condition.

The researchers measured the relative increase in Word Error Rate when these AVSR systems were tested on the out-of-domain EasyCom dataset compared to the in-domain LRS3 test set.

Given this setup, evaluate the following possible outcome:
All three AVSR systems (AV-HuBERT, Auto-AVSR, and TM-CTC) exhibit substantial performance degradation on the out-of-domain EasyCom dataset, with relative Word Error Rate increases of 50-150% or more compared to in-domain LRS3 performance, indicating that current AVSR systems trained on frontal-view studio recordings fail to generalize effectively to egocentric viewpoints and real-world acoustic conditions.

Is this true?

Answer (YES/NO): YES